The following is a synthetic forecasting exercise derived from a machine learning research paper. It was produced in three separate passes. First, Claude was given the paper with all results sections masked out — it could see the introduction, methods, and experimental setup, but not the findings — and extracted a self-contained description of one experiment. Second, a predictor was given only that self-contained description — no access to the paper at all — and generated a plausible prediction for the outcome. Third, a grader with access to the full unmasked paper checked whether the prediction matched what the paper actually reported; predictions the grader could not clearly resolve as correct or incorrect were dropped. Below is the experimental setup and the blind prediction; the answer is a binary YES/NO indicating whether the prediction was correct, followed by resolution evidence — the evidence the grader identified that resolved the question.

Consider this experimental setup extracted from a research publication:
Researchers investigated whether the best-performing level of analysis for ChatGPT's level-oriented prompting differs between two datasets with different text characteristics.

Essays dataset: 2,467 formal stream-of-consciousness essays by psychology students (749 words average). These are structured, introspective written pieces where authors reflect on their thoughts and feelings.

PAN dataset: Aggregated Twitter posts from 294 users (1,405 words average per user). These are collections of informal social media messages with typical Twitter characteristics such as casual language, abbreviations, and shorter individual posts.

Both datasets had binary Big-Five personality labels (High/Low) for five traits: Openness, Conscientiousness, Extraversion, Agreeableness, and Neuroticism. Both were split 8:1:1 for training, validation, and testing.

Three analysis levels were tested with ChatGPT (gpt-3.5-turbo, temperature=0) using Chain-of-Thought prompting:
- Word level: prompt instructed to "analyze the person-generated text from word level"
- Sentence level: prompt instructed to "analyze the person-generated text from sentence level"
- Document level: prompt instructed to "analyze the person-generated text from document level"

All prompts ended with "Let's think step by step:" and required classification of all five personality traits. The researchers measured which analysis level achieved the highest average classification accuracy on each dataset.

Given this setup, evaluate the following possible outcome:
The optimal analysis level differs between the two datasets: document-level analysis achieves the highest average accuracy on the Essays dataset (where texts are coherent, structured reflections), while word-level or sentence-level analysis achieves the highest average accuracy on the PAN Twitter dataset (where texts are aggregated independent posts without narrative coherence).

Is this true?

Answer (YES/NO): YES